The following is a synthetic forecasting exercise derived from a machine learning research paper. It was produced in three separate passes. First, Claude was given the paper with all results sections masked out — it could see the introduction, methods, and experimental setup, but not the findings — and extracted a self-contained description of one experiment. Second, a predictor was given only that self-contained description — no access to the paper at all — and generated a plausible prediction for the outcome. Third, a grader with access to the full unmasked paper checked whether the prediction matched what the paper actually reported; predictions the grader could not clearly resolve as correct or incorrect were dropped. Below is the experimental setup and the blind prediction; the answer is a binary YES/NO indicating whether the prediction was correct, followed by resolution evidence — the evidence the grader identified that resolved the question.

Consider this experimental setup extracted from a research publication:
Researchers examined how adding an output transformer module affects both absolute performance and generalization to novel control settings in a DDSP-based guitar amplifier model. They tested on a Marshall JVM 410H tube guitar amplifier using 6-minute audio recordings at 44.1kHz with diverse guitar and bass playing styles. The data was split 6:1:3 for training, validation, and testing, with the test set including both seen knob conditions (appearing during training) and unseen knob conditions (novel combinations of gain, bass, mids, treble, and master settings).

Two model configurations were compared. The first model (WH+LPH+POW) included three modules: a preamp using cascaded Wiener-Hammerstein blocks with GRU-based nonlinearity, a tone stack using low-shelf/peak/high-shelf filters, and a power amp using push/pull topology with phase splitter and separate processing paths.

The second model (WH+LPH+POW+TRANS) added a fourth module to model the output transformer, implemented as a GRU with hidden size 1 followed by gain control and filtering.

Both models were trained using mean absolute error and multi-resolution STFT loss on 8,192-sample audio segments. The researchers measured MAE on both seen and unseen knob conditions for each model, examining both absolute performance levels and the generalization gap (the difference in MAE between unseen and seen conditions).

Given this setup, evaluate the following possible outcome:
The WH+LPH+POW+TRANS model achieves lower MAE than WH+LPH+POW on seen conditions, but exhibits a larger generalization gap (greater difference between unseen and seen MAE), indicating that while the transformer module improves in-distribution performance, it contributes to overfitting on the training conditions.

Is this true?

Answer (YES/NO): NO